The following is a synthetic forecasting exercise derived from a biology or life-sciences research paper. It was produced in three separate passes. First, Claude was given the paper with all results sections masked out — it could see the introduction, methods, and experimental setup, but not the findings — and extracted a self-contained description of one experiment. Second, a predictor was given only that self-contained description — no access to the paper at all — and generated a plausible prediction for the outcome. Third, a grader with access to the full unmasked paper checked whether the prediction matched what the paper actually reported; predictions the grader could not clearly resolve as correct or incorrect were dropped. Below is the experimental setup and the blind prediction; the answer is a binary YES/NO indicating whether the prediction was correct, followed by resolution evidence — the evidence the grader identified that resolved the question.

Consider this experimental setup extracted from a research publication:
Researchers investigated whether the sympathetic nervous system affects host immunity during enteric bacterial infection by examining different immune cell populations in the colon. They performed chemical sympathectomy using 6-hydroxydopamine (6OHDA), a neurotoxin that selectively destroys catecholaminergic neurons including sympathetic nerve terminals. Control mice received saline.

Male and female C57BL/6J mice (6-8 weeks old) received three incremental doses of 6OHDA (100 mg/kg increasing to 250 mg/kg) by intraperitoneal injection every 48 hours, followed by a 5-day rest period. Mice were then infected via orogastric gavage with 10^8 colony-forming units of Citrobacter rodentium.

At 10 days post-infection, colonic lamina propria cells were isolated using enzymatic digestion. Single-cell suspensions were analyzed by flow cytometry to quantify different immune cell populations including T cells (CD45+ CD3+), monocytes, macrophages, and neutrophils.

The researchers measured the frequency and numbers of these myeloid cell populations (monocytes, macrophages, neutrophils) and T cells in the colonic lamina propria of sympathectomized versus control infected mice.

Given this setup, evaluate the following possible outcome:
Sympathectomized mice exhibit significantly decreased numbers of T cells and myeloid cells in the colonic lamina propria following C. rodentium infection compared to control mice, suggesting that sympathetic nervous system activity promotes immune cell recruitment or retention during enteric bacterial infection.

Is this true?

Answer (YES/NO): NO